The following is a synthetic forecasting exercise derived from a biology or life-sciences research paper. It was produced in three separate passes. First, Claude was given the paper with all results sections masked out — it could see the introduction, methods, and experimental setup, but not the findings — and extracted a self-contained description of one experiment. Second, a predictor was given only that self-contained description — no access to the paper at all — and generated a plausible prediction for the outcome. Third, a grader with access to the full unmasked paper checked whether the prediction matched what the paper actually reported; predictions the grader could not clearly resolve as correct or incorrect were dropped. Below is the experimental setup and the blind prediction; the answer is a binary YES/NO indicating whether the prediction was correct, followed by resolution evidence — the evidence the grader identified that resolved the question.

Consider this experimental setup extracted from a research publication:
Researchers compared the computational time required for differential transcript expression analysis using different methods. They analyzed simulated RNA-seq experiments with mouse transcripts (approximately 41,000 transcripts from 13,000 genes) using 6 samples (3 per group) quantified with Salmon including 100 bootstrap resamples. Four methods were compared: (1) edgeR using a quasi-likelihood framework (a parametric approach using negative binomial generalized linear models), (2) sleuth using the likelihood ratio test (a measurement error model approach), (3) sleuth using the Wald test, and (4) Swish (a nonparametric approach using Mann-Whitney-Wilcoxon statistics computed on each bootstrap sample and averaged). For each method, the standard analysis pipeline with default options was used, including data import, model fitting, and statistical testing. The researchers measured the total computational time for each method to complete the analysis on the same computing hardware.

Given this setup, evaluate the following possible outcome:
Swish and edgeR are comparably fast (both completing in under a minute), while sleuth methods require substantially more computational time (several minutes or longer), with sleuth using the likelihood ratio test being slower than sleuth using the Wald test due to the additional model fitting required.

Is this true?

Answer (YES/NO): NO